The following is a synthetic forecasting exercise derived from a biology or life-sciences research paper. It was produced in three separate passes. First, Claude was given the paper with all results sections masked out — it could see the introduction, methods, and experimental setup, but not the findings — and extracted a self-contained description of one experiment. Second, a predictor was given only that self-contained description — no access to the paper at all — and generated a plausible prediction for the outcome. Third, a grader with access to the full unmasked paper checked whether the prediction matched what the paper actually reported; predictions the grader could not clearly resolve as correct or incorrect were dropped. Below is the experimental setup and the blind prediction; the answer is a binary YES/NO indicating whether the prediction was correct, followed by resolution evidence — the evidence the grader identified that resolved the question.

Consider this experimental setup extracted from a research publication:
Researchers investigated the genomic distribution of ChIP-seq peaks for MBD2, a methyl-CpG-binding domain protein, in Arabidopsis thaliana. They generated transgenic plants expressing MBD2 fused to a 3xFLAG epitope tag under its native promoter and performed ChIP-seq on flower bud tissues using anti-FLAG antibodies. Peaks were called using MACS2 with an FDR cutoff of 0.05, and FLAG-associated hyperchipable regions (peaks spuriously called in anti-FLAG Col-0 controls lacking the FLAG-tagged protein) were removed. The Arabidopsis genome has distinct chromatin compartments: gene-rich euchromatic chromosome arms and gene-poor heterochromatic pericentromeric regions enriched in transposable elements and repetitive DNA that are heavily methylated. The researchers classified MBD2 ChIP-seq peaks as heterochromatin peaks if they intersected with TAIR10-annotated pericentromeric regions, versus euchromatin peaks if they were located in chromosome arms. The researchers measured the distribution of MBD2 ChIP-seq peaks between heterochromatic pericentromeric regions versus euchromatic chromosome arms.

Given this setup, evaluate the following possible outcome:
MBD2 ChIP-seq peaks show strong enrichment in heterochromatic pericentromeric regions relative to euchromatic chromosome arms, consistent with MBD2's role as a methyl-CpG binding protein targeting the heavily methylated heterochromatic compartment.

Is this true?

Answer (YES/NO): YES